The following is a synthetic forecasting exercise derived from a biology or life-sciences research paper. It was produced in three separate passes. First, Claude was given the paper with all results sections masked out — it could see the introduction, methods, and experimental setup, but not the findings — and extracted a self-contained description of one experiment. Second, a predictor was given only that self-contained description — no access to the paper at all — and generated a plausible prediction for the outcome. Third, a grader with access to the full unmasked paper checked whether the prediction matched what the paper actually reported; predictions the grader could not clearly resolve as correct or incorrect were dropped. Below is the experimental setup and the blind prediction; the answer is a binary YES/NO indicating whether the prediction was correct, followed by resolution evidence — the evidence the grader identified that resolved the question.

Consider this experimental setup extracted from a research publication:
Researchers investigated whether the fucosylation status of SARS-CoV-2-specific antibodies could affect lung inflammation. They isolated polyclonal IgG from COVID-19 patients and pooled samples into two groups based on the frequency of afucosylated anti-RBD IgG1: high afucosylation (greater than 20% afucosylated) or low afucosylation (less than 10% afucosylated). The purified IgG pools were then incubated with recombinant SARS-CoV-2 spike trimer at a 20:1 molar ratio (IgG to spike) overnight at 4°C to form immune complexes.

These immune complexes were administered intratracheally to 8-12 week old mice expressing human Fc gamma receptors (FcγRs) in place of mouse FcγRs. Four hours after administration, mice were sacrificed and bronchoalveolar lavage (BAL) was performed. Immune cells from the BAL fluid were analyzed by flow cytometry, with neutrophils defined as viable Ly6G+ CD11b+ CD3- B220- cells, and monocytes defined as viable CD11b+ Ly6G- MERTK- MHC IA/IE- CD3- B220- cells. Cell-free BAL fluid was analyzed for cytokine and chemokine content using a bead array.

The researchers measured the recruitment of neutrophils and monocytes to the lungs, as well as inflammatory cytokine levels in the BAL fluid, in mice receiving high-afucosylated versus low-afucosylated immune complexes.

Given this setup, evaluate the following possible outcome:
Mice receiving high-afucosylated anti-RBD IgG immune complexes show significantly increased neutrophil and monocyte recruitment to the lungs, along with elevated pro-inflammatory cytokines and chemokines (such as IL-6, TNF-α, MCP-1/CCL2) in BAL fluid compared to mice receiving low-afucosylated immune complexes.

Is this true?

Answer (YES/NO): YES